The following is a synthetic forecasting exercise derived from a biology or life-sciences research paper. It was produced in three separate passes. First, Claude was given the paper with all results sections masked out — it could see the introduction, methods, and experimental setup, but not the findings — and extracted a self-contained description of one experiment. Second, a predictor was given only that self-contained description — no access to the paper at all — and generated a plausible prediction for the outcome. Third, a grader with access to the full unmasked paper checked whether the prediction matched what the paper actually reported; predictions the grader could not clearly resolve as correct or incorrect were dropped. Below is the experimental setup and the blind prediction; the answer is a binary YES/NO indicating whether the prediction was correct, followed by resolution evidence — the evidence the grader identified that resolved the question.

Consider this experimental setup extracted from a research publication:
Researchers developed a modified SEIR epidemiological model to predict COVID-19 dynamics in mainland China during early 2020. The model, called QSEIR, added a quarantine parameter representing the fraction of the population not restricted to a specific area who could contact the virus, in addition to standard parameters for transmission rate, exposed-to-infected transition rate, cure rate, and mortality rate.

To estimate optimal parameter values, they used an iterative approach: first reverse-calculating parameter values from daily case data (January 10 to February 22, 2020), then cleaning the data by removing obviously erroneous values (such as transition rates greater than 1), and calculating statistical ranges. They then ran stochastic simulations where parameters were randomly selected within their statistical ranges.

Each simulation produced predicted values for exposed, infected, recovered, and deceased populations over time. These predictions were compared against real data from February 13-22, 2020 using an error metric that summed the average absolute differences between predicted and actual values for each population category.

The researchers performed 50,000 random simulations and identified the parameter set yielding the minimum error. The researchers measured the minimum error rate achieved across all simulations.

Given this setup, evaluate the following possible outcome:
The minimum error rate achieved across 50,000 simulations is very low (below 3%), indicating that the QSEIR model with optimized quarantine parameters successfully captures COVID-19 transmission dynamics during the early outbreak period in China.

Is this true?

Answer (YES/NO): NO